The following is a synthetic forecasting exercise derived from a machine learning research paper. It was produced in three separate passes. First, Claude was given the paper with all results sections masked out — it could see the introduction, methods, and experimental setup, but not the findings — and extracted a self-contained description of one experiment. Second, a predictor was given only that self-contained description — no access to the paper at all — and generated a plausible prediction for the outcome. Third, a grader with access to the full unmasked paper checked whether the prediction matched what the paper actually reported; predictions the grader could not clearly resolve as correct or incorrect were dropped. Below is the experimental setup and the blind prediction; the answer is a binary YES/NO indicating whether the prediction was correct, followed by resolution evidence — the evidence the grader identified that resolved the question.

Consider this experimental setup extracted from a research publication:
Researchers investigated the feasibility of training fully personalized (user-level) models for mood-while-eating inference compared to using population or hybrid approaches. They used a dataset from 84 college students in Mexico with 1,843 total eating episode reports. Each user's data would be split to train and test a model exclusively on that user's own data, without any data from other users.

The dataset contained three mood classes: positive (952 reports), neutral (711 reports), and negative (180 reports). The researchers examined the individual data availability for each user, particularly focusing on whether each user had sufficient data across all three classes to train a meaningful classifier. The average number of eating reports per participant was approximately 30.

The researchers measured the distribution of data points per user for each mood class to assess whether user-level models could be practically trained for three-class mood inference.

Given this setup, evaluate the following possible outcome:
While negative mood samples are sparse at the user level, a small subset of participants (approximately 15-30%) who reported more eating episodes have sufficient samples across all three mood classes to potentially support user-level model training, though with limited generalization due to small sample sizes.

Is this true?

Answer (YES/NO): NO